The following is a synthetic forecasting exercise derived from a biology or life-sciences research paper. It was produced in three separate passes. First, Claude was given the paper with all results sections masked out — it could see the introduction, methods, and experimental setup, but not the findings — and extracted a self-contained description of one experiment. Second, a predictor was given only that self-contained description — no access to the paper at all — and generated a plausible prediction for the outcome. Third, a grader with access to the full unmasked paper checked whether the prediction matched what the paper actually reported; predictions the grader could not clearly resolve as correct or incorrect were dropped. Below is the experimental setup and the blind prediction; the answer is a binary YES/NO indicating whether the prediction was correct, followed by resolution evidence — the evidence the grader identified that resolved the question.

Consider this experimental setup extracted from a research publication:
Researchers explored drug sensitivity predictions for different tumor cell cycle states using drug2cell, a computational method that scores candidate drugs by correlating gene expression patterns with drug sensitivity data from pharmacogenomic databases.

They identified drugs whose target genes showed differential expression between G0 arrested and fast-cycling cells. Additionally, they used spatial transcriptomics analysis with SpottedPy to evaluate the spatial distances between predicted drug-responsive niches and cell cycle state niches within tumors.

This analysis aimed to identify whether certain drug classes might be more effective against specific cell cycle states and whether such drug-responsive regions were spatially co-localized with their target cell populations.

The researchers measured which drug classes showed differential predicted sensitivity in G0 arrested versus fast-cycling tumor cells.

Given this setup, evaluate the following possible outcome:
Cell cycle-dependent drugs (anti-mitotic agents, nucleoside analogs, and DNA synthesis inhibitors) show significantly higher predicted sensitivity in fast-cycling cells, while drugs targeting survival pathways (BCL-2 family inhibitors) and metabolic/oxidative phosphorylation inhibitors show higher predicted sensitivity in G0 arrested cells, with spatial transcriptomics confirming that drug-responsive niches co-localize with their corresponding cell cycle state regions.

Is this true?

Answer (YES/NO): NO